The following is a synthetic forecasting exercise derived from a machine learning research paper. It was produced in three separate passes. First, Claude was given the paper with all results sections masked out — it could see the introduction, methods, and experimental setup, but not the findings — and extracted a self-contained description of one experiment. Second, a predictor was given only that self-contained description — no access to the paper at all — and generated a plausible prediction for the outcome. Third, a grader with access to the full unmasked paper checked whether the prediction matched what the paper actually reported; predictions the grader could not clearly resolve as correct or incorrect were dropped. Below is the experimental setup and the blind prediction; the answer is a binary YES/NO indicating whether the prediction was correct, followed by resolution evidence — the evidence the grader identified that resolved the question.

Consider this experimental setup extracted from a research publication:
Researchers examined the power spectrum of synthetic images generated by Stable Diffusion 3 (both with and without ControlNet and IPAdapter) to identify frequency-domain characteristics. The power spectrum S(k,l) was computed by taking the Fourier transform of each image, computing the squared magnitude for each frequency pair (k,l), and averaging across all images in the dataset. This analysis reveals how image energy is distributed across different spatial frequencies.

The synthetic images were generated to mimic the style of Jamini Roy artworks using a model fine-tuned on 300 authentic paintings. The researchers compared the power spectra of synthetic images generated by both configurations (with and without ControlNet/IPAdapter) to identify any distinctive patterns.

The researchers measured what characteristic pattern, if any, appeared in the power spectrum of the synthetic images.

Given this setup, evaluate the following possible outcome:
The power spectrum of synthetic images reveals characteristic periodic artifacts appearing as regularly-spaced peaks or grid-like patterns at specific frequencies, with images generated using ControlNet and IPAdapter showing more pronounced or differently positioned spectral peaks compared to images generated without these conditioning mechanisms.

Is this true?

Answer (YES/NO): NO